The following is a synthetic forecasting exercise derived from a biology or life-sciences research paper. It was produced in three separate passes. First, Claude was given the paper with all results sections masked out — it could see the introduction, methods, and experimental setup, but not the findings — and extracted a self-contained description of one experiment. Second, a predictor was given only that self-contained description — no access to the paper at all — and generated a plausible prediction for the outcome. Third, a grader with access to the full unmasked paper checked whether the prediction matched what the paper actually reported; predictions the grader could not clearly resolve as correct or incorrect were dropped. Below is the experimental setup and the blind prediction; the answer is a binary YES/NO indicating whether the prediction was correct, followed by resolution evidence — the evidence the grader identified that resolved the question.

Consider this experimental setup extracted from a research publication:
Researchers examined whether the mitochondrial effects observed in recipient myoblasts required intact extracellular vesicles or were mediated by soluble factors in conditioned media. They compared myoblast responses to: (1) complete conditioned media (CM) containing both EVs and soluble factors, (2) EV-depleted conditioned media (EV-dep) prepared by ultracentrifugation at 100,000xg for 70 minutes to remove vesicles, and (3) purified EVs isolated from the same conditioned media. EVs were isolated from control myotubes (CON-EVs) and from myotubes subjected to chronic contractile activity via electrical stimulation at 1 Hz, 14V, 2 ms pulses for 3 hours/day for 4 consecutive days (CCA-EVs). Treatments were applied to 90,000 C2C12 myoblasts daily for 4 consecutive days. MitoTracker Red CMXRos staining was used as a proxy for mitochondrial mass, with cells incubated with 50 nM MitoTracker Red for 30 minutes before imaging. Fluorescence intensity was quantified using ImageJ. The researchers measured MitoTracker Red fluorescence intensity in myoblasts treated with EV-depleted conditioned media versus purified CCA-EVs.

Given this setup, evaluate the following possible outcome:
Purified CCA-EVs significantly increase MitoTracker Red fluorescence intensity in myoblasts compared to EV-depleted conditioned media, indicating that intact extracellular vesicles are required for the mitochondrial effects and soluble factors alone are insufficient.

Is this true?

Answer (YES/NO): YES